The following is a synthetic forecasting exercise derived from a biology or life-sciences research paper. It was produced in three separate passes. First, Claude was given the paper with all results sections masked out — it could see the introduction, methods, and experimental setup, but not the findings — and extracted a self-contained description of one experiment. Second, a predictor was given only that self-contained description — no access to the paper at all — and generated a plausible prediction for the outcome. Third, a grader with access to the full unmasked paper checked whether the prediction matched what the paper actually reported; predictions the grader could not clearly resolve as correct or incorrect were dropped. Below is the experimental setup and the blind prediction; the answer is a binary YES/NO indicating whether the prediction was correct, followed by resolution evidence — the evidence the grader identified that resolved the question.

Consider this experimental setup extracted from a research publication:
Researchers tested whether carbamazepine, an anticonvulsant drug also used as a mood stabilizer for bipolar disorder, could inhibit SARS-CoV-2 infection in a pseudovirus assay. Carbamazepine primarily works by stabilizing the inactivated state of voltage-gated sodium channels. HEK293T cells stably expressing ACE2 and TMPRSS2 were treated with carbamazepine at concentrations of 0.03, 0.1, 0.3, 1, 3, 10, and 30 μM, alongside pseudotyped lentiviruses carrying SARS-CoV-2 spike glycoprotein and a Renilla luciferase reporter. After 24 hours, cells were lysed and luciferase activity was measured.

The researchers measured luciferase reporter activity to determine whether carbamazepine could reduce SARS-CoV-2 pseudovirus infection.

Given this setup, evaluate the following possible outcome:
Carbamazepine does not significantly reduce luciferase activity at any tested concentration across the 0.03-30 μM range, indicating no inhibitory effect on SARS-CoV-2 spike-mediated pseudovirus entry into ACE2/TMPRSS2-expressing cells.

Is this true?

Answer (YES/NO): YES